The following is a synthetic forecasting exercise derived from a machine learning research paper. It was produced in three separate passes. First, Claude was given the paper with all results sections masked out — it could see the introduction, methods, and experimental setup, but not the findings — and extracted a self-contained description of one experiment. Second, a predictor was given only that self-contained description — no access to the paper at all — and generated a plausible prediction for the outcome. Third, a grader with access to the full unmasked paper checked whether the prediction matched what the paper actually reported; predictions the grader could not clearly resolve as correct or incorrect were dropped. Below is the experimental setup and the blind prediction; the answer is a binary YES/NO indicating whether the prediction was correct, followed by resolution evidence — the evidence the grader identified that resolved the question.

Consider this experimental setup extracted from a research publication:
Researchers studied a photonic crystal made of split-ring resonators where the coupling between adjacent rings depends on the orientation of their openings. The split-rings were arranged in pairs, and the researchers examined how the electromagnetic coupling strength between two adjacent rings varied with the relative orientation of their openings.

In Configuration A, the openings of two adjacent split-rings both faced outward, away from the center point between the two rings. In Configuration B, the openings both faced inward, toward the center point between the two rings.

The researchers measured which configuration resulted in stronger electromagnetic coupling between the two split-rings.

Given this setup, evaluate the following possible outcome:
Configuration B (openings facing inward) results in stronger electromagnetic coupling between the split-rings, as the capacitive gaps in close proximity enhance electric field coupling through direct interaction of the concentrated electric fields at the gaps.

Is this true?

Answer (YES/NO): NO